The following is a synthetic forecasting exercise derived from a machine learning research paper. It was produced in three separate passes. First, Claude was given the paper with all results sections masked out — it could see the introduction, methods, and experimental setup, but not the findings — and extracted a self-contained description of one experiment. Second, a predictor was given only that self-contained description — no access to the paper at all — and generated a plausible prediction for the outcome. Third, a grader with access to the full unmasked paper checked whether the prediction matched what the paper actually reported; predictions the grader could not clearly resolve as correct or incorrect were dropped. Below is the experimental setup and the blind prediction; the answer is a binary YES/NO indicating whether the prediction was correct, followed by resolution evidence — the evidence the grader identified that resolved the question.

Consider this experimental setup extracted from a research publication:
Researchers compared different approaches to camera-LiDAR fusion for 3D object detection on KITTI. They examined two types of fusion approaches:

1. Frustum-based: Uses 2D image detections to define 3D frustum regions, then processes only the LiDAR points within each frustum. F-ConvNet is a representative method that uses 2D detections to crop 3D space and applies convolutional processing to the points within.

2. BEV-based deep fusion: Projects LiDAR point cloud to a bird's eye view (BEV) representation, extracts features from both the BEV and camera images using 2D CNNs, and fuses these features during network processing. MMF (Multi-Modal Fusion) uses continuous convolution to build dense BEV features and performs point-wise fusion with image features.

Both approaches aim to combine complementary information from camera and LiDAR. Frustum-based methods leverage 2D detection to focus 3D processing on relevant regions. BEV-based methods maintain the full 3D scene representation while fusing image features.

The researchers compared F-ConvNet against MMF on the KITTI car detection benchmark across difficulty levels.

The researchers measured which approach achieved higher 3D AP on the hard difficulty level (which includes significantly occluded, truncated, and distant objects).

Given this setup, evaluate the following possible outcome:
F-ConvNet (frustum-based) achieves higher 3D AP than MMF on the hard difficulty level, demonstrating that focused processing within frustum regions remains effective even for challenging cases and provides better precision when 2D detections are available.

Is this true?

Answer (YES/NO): NO